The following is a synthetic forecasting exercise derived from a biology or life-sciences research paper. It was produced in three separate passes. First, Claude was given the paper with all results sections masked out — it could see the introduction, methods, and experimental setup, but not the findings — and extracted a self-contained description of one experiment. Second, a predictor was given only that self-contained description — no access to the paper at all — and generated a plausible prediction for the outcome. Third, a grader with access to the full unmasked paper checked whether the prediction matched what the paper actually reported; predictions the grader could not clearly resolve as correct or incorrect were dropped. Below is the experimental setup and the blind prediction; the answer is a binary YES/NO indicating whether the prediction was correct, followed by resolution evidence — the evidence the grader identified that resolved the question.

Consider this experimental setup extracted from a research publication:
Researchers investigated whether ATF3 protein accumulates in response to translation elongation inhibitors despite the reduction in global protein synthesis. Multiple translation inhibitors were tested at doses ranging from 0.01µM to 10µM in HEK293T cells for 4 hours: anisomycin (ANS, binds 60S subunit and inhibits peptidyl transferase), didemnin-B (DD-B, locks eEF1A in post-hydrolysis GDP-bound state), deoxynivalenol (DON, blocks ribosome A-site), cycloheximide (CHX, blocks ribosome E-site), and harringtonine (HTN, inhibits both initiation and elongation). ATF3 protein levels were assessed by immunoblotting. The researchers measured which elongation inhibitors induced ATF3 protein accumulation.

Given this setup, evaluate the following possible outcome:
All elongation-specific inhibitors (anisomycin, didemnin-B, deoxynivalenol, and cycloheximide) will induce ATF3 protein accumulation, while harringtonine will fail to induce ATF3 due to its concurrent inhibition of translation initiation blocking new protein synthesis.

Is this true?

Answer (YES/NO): NO